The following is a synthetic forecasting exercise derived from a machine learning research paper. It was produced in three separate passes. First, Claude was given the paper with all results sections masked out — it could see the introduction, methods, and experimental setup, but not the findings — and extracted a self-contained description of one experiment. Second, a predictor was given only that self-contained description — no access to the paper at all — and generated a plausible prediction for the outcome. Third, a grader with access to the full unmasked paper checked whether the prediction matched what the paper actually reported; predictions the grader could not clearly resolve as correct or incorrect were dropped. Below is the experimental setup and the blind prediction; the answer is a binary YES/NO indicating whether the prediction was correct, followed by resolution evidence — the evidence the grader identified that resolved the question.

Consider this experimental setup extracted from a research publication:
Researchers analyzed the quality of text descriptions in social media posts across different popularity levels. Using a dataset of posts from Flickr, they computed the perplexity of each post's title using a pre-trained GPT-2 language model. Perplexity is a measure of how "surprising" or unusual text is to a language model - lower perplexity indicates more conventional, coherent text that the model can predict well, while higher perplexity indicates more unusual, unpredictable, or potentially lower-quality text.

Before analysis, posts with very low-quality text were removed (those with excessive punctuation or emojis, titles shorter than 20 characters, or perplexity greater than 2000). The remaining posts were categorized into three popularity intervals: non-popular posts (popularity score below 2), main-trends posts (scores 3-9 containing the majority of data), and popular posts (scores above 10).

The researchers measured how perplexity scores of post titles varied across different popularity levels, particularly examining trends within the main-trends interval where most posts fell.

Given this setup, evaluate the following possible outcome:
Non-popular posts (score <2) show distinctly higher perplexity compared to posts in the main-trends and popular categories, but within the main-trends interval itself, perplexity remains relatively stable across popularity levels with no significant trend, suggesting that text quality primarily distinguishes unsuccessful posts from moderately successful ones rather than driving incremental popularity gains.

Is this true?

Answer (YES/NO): NO